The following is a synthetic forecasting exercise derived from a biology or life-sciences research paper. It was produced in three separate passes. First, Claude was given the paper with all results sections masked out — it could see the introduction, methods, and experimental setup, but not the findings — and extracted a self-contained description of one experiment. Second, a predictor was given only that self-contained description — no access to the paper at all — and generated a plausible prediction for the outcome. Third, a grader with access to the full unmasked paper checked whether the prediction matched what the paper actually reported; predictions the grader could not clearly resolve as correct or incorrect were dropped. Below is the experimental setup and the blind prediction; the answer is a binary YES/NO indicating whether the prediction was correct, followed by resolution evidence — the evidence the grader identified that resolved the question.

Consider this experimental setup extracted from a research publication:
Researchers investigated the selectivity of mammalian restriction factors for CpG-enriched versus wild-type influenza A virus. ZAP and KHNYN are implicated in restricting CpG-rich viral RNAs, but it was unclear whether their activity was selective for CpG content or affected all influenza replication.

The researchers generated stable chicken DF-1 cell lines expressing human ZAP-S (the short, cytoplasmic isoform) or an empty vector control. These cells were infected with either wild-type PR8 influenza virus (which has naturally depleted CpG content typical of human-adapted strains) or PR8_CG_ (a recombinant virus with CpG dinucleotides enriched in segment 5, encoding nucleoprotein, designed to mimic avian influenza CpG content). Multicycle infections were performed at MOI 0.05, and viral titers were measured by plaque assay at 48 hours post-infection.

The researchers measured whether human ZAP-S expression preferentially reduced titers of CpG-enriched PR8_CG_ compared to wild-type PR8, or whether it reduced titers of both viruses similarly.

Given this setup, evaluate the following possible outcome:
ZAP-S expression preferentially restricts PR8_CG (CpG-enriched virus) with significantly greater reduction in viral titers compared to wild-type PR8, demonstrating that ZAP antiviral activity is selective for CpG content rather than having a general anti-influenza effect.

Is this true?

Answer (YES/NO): YES